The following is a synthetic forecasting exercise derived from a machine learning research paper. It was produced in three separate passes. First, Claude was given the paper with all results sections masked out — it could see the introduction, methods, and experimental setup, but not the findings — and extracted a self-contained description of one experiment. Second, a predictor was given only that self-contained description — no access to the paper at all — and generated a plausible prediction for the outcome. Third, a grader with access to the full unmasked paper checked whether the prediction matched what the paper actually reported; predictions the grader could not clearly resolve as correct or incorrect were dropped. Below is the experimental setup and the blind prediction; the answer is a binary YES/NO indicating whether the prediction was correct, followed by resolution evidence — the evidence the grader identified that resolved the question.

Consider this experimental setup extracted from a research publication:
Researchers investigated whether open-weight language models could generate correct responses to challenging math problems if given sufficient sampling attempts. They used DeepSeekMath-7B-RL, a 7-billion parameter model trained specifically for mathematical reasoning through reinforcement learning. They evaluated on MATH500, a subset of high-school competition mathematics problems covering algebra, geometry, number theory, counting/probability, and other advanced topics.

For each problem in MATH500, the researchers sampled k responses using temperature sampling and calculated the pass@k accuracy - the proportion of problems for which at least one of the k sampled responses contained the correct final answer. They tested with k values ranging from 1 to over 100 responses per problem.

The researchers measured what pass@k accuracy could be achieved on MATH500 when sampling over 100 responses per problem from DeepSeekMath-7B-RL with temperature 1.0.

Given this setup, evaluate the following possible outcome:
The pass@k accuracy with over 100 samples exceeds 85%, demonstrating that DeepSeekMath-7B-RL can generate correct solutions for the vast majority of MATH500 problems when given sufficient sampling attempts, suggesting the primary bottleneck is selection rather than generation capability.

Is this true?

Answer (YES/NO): YES